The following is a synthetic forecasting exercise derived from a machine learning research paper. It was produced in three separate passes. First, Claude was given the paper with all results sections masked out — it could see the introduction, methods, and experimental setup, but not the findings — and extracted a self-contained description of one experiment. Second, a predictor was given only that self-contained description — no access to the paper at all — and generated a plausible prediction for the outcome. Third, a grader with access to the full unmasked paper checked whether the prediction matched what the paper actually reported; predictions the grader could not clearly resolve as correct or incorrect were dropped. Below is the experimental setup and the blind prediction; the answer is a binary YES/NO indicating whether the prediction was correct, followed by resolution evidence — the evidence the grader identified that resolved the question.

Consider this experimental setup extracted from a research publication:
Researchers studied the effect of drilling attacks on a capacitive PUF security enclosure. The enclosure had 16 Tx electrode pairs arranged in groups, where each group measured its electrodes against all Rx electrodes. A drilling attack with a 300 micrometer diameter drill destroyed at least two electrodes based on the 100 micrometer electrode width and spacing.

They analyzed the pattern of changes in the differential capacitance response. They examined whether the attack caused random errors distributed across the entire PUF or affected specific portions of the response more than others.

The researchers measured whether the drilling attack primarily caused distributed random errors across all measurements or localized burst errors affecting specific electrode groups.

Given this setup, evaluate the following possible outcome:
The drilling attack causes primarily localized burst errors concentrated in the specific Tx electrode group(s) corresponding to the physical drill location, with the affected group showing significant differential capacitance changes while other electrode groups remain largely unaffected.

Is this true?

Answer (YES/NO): YES